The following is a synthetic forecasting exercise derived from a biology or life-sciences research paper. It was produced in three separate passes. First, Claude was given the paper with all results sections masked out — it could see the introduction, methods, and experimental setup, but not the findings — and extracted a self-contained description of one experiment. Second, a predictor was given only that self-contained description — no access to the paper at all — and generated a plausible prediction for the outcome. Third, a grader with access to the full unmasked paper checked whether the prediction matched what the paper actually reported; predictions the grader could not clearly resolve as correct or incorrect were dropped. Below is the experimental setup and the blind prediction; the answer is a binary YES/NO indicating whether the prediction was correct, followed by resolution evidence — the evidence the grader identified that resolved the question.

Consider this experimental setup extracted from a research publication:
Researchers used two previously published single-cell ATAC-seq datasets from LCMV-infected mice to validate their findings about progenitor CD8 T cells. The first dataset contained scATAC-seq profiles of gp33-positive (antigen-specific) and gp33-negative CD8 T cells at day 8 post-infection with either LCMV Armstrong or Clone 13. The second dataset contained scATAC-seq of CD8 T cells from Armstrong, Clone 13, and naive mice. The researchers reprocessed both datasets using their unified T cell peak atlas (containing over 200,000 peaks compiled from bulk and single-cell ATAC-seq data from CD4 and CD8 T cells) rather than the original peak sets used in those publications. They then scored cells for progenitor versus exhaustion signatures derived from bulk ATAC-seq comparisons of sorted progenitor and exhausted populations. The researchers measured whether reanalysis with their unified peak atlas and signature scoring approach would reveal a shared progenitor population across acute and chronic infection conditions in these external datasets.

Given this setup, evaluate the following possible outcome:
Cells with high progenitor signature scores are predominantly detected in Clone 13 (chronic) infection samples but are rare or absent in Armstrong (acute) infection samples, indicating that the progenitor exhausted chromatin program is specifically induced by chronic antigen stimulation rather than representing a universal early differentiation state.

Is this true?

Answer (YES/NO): NO